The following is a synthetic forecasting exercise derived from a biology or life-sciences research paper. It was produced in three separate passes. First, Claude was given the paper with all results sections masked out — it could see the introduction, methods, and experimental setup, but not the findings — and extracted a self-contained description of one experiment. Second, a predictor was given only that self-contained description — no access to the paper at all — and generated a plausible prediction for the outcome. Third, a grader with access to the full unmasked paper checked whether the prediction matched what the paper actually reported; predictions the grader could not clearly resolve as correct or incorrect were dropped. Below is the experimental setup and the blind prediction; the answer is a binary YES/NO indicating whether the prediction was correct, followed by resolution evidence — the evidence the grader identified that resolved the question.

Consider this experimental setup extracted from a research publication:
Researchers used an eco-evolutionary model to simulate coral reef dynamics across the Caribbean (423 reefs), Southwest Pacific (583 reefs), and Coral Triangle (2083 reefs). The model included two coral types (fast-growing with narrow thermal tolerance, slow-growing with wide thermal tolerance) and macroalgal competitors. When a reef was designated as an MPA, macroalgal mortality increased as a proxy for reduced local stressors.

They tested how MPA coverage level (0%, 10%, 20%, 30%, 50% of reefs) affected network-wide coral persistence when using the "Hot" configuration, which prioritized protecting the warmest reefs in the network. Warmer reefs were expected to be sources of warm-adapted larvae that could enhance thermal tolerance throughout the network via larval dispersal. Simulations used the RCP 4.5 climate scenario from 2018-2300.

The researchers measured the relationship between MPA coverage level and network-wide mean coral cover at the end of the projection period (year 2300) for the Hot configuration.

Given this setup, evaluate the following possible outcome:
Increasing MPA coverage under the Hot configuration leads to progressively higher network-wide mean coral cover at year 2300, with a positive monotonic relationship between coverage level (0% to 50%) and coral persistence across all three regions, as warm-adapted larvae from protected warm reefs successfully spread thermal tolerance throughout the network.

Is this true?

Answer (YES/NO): YES